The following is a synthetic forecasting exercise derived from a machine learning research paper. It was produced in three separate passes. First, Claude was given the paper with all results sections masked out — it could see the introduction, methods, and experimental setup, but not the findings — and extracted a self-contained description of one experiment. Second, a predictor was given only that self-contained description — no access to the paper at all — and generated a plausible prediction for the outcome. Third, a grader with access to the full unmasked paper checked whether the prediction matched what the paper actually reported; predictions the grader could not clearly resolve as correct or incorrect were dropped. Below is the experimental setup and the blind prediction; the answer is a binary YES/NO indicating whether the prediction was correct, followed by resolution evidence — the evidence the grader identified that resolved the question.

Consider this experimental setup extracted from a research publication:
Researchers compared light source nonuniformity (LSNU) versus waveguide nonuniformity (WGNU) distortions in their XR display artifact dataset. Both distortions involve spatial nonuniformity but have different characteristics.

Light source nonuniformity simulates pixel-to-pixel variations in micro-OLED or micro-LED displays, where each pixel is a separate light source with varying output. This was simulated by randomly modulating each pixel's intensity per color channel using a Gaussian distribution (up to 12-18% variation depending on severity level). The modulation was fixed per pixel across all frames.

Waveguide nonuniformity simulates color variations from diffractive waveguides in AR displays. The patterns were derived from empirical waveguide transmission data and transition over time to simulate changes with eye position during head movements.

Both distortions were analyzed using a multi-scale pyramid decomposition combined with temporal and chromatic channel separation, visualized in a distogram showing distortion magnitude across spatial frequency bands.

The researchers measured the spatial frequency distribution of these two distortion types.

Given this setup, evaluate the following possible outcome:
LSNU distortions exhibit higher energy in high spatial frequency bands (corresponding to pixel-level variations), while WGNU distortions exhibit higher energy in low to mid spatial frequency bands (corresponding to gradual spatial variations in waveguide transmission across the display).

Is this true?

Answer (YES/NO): YES